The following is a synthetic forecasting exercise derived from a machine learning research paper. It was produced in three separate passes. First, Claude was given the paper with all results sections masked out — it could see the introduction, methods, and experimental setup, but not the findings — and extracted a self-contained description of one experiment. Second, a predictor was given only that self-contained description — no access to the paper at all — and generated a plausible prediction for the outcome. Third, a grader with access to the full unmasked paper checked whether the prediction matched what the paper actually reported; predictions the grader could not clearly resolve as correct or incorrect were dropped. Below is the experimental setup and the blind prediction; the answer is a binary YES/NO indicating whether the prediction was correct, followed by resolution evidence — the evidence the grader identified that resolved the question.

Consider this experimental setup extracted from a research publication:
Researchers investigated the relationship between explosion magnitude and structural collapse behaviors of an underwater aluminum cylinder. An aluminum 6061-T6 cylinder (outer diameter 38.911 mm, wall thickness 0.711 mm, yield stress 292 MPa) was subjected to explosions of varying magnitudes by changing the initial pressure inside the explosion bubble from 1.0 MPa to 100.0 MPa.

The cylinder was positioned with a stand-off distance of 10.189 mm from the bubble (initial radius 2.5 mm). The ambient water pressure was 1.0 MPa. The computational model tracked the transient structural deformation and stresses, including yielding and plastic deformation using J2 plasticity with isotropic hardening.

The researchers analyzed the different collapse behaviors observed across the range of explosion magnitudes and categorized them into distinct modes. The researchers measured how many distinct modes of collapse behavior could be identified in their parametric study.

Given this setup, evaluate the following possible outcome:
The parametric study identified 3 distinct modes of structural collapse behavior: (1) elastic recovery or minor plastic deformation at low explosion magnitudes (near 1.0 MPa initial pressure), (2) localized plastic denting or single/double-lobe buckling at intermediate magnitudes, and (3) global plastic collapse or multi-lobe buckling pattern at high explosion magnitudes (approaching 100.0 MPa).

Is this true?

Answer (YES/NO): NO